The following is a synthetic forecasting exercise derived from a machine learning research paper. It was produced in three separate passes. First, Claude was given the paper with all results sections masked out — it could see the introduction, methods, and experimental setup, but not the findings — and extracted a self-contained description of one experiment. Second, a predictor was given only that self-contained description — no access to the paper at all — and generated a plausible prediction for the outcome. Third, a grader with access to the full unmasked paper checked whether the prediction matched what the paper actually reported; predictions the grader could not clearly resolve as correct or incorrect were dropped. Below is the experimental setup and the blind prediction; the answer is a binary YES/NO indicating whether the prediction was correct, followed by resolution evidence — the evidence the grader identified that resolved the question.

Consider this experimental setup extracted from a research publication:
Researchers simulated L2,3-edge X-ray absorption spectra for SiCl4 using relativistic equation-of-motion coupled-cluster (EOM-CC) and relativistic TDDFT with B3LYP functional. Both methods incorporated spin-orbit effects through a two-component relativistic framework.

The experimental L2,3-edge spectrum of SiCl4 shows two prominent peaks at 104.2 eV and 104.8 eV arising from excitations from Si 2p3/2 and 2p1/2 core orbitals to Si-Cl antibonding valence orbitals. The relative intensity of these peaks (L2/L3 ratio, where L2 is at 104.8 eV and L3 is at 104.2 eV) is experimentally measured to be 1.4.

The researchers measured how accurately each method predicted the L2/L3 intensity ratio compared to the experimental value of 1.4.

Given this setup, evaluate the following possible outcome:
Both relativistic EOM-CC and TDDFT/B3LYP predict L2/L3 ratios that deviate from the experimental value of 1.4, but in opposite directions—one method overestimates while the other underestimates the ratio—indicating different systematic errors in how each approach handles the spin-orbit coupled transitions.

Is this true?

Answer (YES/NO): NO